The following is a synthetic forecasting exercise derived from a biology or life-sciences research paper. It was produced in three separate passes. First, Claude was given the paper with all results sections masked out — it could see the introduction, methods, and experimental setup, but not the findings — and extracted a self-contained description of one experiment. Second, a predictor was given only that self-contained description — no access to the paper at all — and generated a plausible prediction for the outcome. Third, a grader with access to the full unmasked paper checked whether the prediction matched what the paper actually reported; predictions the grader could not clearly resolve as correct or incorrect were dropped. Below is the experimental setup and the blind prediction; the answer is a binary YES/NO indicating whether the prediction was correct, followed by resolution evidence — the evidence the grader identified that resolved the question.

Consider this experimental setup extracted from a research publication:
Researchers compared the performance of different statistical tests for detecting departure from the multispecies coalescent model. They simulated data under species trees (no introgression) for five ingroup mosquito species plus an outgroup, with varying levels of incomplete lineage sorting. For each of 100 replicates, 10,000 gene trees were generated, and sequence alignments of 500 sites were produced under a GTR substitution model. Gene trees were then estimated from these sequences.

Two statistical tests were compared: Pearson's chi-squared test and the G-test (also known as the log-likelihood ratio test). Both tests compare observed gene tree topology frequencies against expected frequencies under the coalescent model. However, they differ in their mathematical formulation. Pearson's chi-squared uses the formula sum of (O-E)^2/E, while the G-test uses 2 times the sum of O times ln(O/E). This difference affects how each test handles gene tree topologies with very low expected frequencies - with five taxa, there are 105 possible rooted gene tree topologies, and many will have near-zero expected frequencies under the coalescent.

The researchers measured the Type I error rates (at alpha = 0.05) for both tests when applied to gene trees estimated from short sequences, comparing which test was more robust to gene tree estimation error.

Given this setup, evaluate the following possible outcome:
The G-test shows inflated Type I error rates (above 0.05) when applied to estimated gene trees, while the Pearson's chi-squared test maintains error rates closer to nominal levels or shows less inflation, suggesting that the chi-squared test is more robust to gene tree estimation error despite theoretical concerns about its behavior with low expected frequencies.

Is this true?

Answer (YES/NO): NO